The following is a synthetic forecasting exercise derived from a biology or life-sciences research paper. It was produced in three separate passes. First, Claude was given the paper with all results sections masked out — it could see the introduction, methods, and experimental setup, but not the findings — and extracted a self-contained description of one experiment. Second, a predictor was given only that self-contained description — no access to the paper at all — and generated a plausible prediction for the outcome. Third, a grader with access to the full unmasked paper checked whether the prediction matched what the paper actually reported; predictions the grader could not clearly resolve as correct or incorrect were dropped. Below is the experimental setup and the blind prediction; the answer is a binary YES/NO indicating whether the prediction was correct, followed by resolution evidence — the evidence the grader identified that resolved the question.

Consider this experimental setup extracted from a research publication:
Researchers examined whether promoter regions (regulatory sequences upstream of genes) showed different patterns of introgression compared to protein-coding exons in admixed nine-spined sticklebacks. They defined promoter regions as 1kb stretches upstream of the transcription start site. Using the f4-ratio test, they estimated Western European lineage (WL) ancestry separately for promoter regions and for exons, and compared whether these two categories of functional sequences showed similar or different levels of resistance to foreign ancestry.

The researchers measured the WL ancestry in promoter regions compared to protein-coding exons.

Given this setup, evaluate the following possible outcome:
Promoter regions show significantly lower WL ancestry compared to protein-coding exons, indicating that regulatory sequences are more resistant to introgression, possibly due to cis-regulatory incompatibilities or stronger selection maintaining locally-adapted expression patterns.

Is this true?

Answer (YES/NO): NO